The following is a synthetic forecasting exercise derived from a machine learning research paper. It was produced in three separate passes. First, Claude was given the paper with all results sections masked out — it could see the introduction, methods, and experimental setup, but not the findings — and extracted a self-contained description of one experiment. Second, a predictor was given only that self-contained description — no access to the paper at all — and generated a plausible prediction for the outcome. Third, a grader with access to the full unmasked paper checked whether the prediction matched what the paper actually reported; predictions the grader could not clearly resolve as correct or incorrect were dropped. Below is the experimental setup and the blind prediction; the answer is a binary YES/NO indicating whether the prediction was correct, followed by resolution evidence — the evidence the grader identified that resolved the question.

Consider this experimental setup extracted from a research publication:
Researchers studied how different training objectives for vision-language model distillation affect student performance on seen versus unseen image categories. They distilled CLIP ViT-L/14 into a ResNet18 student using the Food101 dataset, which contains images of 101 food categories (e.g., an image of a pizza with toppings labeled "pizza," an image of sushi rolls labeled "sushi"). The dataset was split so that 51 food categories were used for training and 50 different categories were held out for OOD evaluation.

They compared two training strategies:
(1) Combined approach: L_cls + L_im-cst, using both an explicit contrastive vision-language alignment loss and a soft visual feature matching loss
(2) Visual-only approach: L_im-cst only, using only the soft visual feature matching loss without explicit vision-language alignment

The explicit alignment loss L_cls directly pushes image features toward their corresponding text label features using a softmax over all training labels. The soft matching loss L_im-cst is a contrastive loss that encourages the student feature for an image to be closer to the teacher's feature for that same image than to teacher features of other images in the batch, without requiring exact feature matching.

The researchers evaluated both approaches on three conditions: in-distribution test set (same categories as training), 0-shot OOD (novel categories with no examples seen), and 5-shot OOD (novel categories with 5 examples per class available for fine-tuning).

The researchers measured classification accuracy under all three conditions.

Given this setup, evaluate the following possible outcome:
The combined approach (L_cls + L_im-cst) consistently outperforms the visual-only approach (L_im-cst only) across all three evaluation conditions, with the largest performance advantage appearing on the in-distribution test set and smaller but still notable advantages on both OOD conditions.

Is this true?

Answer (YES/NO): NO